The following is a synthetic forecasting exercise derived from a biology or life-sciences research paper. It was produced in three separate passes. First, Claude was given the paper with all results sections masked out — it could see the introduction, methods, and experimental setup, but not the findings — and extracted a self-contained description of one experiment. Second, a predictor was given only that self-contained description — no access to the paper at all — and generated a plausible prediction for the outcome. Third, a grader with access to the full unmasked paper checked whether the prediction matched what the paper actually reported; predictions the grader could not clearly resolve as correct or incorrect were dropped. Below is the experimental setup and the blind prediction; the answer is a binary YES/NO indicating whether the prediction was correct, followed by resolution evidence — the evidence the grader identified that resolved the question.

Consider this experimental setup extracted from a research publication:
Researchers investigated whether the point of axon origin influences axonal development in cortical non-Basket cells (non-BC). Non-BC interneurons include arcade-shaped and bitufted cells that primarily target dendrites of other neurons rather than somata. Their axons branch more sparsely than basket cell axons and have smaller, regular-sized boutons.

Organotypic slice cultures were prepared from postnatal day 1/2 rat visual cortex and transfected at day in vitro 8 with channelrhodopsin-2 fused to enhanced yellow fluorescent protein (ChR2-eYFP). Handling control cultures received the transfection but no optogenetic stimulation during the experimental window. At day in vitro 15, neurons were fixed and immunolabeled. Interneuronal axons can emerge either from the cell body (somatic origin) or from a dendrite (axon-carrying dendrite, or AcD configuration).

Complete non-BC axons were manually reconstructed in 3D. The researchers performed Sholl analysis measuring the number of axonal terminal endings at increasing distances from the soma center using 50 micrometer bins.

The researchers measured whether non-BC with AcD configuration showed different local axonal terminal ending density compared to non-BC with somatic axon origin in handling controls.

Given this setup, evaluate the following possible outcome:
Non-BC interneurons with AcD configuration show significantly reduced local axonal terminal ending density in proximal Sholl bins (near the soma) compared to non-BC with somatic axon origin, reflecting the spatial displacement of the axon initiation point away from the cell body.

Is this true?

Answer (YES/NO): NO